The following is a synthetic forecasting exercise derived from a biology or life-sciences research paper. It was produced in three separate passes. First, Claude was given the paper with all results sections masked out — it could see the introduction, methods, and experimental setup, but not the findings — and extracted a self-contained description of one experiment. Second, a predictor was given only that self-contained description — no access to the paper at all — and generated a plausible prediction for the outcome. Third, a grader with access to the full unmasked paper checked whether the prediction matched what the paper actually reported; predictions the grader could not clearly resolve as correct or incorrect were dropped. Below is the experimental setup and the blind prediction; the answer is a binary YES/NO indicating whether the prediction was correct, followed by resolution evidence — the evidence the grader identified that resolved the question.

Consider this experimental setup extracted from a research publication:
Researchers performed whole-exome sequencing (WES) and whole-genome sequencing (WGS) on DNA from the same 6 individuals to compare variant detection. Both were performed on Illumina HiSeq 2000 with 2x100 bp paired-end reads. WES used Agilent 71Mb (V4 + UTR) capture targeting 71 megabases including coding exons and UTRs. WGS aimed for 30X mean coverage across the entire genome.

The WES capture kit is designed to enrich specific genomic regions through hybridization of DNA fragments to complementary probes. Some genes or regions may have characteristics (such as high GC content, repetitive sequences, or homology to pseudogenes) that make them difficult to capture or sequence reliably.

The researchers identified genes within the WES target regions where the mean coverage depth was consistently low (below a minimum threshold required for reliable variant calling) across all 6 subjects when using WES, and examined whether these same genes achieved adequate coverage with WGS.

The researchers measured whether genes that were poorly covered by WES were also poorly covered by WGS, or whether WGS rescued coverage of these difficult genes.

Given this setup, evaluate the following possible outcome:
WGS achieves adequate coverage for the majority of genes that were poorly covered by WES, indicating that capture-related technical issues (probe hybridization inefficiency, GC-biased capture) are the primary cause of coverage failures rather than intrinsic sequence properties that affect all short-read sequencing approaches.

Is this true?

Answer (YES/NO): YES